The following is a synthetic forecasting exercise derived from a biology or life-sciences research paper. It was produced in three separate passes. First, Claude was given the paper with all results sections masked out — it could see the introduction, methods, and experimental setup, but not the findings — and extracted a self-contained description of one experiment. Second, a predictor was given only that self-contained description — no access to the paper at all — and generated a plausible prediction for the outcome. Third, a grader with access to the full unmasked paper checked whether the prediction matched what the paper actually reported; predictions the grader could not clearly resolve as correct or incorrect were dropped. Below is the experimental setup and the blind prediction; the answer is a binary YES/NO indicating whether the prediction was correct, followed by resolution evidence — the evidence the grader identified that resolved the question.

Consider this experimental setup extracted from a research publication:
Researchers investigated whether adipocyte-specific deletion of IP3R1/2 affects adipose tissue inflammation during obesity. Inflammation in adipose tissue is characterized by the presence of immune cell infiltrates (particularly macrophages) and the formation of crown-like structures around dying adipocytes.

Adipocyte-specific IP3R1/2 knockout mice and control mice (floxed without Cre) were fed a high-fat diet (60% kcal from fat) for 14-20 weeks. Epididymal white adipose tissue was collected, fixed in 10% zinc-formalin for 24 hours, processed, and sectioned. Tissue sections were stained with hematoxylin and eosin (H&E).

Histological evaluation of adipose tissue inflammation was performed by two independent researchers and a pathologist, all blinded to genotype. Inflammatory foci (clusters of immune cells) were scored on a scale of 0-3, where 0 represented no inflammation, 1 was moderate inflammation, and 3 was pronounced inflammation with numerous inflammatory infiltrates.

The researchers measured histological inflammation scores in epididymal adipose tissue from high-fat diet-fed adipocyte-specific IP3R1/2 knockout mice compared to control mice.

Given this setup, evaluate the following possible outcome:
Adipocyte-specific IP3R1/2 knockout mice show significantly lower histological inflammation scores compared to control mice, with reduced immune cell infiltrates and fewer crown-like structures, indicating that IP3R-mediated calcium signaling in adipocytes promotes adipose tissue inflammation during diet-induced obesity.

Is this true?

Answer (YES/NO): YES